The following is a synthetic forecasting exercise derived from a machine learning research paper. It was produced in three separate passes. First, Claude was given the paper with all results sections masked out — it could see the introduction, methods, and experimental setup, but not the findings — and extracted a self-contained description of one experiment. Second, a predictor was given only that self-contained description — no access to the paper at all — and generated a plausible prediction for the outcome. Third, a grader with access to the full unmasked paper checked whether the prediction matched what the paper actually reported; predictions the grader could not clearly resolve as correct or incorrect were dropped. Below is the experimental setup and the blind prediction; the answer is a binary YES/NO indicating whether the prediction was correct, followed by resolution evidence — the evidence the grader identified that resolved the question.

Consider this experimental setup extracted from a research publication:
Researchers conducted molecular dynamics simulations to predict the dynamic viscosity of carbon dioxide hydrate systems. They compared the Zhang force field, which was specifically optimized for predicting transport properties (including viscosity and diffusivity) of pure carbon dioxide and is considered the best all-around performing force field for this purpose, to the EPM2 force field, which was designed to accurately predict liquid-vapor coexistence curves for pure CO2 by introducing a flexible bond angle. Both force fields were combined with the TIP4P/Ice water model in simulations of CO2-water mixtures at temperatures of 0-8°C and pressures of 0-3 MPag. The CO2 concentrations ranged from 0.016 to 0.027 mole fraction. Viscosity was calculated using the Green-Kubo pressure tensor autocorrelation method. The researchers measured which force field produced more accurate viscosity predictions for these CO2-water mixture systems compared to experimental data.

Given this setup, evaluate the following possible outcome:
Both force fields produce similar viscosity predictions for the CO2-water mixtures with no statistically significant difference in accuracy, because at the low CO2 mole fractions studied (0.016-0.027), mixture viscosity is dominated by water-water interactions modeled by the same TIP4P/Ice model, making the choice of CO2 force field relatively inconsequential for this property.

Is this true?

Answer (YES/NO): NO